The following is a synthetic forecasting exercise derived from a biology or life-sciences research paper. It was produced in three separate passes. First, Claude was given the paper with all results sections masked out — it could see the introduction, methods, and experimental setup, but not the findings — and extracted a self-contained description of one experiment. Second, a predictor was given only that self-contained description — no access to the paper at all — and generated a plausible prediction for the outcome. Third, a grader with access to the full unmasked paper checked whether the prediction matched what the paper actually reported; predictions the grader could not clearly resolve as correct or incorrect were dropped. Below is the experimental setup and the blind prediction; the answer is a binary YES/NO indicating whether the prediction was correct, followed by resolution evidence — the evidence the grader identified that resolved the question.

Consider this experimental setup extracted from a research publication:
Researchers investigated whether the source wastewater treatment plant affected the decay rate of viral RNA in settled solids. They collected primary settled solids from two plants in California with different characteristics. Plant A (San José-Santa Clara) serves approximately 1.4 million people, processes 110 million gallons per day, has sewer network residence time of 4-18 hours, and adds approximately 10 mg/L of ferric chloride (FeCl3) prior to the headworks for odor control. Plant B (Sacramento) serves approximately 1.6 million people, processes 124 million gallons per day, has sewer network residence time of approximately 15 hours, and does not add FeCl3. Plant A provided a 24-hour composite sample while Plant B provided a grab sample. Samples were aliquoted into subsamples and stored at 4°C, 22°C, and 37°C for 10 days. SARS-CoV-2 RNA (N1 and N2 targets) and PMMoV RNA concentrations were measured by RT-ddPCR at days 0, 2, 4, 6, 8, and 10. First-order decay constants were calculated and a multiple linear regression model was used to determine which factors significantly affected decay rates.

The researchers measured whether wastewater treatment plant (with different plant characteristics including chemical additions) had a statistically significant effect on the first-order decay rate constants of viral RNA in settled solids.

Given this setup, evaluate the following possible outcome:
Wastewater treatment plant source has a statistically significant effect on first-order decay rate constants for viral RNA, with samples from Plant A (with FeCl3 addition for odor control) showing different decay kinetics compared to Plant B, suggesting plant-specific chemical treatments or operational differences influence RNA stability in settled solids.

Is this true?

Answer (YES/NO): YES